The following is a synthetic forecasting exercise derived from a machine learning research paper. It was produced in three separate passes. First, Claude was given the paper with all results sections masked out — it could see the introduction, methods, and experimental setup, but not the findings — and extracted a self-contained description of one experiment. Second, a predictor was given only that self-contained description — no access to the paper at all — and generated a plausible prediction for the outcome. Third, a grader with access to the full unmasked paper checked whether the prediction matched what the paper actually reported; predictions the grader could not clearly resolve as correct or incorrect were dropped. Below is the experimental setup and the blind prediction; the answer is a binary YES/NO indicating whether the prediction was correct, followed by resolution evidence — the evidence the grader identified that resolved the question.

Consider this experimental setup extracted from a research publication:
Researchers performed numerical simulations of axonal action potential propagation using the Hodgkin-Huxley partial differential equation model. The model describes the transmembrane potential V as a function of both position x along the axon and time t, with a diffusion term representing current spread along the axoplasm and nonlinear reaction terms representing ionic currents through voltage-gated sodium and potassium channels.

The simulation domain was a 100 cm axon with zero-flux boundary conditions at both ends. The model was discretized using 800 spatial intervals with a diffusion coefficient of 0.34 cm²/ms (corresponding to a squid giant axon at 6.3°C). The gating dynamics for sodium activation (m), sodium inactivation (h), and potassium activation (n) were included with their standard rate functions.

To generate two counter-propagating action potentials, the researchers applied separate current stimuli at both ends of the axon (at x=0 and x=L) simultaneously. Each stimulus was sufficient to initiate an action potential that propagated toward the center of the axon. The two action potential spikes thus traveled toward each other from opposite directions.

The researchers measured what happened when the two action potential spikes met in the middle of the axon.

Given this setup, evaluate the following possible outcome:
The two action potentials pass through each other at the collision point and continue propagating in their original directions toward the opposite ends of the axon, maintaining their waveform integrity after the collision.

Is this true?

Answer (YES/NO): NO